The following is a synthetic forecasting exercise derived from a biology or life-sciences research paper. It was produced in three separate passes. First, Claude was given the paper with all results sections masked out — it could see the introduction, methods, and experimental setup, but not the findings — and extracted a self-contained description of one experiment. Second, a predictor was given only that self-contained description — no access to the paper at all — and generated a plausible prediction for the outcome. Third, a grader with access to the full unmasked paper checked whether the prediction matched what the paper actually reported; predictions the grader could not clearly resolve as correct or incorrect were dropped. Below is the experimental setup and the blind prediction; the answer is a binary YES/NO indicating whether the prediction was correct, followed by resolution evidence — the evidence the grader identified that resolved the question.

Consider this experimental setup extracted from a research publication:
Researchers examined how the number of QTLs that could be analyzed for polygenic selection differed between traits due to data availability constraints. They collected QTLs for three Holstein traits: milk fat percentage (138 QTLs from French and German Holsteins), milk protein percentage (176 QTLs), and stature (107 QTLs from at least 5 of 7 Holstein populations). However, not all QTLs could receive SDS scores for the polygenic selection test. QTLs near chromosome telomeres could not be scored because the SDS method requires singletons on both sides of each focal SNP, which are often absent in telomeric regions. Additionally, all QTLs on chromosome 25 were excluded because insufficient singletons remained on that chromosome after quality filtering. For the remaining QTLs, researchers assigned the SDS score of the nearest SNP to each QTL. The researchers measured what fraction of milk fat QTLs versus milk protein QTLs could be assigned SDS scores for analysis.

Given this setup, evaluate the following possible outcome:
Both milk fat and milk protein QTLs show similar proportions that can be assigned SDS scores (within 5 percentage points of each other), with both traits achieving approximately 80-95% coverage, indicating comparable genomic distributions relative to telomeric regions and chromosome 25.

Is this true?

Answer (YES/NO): NO